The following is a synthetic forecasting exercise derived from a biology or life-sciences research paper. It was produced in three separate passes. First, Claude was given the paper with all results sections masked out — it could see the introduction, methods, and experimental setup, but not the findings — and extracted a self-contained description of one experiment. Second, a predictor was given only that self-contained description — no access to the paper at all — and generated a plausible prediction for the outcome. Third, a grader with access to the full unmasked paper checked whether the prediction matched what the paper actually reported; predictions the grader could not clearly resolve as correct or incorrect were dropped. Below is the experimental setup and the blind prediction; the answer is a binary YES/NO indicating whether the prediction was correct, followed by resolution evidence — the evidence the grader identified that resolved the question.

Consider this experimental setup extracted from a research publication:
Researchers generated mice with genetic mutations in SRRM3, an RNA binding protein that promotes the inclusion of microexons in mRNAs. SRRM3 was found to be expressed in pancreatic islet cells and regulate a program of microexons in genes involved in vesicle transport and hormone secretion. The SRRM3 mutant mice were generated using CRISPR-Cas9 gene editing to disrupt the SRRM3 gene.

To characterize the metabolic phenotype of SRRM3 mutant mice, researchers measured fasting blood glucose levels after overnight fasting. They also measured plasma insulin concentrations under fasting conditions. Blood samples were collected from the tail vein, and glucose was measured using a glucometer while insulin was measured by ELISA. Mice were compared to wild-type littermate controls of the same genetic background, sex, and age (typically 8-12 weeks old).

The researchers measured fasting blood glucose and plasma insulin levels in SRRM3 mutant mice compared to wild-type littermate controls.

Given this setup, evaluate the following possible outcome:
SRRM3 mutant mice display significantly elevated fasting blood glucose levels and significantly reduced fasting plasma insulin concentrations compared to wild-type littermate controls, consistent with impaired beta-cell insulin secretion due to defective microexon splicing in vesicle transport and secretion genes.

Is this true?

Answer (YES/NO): NO